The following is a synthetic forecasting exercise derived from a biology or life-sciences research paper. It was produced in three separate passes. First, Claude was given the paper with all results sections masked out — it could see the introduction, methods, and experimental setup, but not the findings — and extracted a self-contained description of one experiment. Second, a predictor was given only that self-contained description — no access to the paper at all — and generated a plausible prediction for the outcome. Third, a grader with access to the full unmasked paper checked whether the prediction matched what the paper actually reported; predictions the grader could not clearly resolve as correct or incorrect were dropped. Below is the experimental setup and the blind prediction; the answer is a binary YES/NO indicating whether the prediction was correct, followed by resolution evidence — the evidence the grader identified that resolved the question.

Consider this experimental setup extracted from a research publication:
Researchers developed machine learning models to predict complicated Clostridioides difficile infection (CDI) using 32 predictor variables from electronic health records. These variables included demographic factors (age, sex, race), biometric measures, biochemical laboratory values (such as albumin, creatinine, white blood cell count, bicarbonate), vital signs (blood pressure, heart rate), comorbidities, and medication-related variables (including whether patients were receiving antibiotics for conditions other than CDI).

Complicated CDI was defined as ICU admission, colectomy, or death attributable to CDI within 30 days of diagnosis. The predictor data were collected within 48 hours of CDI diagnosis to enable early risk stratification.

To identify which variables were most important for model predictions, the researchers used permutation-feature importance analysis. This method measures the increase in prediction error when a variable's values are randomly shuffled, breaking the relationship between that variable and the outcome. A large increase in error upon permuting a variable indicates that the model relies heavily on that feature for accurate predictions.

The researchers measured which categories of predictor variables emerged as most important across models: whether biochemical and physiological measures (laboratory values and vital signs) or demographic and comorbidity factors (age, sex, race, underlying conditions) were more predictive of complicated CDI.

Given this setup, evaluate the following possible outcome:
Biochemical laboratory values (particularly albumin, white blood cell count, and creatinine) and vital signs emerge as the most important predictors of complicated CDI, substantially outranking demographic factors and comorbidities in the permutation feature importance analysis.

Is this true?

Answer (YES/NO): NO